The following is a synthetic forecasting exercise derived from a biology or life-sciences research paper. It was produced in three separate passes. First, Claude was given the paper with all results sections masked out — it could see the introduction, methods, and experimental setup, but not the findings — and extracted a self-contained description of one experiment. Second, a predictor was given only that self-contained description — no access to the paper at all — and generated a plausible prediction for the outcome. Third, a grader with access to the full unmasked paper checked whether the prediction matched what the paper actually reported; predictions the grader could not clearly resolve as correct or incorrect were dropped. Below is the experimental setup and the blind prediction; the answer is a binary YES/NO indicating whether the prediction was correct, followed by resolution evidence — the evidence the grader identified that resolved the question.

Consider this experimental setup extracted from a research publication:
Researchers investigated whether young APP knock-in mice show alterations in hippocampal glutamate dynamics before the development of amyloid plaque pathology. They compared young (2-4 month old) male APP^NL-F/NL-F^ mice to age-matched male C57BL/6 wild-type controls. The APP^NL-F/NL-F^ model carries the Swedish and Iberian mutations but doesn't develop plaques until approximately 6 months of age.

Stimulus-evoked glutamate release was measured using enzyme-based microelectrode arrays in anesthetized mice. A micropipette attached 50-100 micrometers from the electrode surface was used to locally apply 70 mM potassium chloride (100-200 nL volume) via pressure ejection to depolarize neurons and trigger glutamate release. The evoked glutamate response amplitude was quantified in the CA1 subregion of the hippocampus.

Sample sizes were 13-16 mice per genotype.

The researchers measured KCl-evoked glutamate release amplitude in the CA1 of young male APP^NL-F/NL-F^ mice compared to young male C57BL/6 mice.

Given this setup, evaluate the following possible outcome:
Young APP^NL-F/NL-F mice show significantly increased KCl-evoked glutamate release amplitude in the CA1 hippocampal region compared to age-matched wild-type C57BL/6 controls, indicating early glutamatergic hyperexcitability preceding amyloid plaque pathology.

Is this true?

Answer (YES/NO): NO